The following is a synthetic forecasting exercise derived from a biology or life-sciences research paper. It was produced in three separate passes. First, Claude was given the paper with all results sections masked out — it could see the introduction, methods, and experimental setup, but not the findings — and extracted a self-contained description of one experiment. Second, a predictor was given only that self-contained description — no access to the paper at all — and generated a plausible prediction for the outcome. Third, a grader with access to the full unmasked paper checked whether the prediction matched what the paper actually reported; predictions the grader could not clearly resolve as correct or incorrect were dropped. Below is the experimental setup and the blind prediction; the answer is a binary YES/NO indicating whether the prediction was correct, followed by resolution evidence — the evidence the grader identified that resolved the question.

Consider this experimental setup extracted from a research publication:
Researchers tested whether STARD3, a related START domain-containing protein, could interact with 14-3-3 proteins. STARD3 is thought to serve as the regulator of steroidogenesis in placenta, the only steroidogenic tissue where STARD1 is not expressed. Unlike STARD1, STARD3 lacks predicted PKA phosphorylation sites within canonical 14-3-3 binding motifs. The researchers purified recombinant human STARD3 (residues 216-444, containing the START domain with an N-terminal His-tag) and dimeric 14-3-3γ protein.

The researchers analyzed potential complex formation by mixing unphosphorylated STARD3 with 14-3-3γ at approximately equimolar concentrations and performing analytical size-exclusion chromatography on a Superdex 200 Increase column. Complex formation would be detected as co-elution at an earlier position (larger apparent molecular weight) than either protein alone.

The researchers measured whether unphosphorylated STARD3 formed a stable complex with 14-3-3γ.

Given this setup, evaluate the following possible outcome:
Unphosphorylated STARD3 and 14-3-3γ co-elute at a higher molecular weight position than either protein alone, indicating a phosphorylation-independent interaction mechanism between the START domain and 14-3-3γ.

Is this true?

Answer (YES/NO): NO